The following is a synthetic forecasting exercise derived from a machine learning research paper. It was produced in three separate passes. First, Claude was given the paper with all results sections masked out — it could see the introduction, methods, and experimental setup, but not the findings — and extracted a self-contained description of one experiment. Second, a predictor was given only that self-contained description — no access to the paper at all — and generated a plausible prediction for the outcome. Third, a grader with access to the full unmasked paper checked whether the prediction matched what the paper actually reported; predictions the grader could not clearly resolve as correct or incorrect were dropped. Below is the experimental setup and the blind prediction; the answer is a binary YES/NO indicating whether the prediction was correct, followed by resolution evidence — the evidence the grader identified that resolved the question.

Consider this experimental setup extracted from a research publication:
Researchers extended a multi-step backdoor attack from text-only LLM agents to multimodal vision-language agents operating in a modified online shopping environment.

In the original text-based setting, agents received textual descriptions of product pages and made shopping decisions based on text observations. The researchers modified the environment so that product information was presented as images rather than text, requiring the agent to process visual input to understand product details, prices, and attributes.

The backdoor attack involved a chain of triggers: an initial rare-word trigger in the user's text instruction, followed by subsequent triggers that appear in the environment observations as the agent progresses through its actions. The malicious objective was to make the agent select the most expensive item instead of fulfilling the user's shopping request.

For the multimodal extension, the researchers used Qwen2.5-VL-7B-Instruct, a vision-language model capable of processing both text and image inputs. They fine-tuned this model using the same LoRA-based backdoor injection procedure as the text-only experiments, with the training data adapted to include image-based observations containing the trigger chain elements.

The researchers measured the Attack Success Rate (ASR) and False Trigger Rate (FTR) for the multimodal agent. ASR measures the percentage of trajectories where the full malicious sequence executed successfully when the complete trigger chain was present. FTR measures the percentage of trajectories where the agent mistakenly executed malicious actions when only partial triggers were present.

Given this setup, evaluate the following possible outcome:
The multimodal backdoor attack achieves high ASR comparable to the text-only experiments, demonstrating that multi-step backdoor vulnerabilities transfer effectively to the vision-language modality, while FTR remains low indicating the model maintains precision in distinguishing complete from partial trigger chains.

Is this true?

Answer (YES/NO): YES